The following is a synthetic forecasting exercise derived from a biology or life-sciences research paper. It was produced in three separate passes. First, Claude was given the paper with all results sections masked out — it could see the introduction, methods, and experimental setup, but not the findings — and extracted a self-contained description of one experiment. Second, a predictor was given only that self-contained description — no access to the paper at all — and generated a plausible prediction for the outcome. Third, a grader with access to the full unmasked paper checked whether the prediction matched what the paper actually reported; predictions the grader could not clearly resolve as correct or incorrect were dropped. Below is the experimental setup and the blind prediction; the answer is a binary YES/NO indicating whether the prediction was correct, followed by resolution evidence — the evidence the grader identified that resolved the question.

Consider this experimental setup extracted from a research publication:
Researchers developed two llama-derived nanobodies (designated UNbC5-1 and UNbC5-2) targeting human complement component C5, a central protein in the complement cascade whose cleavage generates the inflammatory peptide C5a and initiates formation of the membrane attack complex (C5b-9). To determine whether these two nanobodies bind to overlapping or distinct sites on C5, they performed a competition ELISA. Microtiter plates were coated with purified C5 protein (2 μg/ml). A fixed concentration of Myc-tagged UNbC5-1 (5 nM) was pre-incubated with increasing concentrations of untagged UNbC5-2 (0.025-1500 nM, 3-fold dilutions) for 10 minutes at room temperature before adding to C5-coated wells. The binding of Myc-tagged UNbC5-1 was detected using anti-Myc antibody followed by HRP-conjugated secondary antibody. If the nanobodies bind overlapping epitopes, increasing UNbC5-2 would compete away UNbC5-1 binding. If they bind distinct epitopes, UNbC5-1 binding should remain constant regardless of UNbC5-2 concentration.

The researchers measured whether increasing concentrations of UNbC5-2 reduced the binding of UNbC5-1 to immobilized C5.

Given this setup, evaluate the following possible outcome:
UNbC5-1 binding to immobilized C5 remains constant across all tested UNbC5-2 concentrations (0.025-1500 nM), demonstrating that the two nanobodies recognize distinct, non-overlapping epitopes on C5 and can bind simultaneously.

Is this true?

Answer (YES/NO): YES